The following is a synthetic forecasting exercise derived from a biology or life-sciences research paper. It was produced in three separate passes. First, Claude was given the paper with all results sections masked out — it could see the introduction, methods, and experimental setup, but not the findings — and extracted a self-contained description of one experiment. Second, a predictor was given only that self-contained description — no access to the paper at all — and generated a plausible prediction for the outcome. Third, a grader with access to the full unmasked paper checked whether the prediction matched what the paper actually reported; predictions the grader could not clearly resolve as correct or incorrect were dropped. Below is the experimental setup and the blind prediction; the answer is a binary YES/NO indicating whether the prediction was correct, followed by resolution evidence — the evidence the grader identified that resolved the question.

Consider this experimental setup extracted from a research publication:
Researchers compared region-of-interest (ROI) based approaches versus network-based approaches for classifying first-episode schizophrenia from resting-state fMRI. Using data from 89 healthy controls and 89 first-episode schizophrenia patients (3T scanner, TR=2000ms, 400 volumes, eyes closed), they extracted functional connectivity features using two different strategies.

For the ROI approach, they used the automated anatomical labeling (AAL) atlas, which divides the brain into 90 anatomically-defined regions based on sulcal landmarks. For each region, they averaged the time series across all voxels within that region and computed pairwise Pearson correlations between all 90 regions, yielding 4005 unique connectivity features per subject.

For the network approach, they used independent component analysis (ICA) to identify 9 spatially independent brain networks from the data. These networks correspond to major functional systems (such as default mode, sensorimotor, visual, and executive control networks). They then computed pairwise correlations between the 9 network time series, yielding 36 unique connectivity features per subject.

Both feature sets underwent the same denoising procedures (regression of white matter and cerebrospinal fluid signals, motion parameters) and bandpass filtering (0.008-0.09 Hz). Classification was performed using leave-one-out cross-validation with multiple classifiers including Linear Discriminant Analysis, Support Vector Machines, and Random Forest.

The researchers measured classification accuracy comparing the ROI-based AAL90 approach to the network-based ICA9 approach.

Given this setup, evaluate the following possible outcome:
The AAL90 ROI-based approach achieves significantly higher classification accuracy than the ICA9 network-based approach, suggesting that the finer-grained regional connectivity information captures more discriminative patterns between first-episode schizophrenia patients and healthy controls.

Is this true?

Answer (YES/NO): YES